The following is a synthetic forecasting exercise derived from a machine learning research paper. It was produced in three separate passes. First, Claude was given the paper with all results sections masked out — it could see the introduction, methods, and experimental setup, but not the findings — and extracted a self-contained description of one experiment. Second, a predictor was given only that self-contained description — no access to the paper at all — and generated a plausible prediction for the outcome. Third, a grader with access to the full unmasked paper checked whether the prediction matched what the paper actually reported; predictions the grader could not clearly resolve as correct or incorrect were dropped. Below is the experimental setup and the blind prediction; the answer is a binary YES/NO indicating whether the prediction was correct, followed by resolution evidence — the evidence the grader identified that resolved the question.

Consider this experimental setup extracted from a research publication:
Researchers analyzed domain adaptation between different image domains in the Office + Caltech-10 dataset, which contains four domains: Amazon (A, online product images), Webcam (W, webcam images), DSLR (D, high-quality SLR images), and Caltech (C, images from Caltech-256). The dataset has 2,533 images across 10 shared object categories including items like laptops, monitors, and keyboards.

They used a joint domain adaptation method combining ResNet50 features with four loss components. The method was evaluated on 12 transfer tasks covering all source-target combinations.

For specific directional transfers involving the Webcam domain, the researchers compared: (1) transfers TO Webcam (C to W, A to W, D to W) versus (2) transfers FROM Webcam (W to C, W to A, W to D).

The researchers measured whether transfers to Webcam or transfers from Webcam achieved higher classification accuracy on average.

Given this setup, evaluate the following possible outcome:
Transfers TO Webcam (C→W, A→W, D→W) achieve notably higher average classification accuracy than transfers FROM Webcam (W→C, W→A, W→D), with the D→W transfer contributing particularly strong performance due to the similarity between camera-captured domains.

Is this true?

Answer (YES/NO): NO